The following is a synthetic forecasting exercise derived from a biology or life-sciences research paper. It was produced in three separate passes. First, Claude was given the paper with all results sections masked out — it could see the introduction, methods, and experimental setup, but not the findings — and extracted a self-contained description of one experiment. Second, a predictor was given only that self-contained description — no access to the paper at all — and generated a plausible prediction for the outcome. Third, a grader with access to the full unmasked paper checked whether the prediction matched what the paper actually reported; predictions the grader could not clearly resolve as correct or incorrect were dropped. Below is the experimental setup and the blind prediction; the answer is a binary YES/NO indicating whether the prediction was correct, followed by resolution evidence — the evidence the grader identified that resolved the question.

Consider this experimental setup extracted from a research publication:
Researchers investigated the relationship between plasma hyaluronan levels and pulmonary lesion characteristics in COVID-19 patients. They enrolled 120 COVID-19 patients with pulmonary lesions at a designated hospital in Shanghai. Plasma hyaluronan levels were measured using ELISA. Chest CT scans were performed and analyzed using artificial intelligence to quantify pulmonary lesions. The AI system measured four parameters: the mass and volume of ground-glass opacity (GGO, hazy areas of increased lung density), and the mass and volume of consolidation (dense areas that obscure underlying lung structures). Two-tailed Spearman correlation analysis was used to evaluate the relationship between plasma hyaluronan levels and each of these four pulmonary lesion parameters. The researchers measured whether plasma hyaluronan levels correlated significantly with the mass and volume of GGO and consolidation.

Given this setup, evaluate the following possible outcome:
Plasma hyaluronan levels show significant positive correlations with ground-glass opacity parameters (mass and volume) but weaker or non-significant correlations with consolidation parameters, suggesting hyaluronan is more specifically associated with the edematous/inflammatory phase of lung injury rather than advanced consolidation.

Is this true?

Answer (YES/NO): NO